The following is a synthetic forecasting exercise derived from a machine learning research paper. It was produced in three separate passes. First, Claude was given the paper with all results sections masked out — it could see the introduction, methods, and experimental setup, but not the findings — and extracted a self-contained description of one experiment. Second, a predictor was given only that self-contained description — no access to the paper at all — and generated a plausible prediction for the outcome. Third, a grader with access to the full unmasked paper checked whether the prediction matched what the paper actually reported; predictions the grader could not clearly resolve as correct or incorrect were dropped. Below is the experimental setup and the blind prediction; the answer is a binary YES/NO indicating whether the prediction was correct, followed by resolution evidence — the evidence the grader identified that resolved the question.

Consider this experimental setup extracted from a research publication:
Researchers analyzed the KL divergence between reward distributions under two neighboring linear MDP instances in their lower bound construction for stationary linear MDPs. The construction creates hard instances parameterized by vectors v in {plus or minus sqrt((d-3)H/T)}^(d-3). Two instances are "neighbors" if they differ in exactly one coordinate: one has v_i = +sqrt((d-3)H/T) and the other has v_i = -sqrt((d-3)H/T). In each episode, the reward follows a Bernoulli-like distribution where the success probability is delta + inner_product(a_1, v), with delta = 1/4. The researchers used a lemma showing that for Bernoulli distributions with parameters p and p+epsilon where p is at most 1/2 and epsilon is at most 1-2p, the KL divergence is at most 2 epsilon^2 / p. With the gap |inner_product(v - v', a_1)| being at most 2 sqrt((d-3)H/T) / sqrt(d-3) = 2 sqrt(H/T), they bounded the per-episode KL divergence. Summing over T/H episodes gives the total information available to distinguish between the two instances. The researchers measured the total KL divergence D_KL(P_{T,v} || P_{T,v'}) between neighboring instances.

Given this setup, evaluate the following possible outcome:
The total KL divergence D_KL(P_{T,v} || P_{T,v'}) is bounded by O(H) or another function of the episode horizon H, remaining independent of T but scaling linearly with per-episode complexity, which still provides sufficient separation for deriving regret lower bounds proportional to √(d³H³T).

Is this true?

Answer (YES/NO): NO